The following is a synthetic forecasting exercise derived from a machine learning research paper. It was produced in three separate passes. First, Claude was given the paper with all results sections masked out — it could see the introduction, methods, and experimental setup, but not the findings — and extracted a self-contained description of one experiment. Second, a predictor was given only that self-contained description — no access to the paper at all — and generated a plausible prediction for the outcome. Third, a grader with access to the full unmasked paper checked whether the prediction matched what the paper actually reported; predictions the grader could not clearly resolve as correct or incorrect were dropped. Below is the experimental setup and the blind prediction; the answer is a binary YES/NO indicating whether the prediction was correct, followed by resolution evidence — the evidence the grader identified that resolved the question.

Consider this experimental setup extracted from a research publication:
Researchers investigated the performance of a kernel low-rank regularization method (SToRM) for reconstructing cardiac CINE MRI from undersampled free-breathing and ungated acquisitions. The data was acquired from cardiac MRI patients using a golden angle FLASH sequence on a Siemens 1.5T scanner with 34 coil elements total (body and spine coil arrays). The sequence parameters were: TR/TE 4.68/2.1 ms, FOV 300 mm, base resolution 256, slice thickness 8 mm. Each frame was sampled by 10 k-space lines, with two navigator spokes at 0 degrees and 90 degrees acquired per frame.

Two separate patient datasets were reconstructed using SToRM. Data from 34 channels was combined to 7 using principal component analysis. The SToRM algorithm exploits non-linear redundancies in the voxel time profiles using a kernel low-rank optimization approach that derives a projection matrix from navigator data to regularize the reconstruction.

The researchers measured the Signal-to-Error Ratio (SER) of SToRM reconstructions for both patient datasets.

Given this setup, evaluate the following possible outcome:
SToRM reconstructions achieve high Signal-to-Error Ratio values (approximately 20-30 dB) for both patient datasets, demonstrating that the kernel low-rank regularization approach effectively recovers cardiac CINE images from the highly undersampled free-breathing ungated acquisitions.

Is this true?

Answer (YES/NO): NO